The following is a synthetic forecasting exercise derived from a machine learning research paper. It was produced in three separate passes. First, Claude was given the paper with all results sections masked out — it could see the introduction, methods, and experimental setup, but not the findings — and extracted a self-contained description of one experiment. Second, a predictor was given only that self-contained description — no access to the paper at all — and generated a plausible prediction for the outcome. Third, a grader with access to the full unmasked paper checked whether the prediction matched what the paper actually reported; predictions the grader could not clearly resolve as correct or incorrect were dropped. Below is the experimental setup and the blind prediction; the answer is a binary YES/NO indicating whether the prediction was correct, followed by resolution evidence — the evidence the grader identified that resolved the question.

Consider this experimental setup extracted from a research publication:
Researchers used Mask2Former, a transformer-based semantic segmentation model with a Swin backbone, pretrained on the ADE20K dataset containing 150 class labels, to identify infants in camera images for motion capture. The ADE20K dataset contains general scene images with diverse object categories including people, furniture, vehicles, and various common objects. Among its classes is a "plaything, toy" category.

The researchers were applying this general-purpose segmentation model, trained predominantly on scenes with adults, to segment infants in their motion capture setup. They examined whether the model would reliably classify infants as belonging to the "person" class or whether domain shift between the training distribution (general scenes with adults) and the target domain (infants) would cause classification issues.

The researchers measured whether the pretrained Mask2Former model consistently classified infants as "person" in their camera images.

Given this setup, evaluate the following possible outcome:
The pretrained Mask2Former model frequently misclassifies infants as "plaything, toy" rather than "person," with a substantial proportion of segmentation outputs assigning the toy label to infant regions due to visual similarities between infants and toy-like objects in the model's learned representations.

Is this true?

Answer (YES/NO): NO